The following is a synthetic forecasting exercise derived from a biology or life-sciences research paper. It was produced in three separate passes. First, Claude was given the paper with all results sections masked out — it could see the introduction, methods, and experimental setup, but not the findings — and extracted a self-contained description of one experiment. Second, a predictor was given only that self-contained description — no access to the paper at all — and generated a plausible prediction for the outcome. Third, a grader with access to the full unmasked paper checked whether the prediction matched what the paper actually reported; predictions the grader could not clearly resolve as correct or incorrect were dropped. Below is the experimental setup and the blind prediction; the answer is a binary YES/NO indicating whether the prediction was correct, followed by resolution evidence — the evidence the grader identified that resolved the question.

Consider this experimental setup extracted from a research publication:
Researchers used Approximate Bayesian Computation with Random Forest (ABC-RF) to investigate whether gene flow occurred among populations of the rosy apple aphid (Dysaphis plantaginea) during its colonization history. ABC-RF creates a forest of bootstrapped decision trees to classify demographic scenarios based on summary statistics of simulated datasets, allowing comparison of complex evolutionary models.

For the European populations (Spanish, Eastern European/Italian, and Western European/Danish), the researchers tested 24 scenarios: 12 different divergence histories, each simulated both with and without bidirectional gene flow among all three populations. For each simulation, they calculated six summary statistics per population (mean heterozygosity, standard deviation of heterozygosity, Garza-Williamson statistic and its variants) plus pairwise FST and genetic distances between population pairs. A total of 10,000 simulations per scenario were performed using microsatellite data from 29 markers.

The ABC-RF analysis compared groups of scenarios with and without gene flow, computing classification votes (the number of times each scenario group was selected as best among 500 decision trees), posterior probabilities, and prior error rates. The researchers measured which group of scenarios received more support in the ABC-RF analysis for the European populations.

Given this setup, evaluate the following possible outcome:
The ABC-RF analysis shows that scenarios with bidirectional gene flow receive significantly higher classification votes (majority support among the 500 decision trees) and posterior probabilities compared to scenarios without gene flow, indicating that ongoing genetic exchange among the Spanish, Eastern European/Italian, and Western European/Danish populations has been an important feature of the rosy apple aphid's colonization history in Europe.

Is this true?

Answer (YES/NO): YES